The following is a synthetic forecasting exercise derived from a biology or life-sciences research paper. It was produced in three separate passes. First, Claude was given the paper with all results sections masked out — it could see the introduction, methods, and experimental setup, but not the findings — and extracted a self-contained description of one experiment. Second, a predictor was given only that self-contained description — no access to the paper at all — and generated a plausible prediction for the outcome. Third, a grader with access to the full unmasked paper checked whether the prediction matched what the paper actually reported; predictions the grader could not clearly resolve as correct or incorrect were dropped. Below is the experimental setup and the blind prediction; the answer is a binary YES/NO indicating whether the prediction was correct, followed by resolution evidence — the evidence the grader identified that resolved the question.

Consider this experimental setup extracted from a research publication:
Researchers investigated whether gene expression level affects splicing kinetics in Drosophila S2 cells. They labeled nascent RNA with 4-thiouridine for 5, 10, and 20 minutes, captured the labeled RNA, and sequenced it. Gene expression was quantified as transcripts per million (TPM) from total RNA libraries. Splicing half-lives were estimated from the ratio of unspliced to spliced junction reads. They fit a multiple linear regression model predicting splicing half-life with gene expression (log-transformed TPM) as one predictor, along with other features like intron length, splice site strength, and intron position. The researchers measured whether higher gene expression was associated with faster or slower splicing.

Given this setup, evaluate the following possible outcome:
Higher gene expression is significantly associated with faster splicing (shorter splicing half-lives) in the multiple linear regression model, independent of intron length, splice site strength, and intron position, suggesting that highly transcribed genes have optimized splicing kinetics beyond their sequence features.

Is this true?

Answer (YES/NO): YES